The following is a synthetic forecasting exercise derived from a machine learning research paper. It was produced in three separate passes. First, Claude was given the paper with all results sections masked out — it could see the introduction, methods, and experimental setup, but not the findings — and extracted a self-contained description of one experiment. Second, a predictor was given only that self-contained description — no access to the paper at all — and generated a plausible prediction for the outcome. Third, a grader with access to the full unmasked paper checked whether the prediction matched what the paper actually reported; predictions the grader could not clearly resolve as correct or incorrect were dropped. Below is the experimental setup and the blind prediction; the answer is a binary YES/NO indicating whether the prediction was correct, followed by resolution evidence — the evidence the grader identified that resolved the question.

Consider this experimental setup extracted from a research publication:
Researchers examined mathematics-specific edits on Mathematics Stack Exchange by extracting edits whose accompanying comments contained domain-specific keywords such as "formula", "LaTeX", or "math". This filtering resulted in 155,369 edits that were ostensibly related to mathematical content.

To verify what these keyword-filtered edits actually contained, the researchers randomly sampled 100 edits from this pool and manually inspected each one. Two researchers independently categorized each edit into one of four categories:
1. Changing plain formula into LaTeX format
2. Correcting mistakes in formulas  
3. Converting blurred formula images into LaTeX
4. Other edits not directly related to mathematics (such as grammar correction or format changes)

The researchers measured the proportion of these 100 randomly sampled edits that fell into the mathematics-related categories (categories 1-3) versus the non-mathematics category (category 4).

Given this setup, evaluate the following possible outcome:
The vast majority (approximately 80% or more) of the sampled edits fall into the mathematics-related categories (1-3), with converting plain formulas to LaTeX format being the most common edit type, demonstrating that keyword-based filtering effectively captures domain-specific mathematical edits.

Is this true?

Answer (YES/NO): NO